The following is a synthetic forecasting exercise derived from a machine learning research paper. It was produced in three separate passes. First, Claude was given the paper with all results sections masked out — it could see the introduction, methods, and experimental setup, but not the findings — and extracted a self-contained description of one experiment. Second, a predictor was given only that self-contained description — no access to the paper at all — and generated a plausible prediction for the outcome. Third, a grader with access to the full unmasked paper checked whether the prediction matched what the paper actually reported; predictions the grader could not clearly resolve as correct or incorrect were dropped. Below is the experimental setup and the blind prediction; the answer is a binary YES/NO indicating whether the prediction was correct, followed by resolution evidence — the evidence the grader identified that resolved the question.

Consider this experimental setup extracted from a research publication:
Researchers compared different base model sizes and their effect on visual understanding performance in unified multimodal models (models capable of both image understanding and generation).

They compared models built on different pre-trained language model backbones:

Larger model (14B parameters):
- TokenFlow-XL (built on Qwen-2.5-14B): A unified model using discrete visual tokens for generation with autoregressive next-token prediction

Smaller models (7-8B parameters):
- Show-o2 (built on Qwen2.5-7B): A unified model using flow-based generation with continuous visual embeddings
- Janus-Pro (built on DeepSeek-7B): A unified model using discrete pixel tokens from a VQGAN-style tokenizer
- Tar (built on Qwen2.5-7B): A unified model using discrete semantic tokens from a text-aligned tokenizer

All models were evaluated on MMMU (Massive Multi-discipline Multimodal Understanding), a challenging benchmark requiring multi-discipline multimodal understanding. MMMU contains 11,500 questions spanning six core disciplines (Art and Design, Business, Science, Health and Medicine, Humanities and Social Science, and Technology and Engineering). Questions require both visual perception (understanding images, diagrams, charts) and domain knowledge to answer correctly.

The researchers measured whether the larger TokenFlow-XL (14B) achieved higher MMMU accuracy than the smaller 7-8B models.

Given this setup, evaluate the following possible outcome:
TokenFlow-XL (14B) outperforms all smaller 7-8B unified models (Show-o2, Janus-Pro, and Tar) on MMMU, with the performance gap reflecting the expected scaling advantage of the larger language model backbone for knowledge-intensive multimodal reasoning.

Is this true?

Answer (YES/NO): NO